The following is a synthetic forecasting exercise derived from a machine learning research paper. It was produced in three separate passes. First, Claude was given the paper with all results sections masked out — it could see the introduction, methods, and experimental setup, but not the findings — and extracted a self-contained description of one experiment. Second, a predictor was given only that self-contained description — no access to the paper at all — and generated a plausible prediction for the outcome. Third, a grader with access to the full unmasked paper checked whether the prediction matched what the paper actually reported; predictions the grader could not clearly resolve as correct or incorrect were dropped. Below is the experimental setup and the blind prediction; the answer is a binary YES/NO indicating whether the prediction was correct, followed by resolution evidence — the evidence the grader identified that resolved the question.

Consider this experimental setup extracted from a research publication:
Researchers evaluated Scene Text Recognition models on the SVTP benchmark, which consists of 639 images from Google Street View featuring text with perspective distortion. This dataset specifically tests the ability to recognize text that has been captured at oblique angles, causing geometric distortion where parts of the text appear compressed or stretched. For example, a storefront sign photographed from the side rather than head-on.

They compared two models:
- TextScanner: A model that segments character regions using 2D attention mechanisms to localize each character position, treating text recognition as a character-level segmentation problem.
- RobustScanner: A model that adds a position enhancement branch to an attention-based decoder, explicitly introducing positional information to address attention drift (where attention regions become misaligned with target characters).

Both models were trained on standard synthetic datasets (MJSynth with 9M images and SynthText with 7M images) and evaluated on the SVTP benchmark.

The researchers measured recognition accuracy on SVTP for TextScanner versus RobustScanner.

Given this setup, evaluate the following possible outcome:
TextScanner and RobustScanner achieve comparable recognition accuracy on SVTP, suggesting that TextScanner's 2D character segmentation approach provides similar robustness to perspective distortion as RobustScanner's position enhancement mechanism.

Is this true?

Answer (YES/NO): NO